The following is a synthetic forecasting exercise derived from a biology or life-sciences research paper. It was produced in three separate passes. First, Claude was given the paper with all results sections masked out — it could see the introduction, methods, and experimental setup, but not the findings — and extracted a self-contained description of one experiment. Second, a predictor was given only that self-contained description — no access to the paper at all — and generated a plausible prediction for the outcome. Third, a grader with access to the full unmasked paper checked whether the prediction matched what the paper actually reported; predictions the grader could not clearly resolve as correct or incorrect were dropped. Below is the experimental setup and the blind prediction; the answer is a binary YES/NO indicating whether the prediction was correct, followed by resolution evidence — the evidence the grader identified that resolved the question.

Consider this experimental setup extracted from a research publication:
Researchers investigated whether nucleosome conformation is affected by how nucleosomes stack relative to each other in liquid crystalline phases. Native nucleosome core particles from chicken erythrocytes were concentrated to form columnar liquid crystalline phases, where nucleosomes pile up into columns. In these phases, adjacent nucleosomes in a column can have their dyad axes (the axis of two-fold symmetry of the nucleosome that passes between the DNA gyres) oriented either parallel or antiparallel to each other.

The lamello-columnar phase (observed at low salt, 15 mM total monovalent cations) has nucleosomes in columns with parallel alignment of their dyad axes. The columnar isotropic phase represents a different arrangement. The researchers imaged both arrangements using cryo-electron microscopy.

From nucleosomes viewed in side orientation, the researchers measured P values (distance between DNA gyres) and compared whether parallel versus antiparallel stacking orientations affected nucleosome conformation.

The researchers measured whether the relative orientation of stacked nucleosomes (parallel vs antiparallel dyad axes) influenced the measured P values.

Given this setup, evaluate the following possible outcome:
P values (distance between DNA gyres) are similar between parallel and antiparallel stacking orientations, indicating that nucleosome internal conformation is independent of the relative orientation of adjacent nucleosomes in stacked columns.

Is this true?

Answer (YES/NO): YES